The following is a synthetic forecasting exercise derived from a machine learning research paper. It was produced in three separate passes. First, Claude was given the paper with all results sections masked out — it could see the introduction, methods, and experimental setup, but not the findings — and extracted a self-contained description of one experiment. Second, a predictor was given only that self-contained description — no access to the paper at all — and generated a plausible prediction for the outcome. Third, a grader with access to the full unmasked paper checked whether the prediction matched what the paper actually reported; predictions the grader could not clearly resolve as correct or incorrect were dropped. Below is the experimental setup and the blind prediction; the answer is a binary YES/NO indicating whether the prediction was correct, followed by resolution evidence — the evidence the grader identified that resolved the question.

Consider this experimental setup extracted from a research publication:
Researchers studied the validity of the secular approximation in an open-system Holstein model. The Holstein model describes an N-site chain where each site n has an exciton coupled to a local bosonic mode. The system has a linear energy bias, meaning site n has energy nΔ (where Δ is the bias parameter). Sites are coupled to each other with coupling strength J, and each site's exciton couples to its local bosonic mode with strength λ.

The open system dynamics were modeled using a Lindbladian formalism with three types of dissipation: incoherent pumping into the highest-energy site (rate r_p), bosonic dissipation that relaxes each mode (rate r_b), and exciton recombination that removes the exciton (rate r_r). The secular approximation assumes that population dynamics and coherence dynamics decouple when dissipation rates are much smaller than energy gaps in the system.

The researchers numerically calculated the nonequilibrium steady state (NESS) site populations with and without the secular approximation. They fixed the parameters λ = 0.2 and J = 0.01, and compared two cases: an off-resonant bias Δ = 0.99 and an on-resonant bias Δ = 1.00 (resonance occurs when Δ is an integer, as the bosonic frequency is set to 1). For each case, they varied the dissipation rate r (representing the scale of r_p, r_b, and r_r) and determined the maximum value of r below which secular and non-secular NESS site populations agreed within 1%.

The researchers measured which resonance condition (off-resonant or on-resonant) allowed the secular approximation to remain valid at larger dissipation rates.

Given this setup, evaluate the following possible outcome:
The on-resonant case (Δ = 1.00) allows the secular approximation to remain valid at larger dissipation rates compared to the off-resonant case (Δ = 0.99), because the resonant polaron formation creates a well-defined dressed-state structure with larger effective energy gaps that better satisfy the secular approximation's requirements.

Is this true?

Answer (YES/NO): NO